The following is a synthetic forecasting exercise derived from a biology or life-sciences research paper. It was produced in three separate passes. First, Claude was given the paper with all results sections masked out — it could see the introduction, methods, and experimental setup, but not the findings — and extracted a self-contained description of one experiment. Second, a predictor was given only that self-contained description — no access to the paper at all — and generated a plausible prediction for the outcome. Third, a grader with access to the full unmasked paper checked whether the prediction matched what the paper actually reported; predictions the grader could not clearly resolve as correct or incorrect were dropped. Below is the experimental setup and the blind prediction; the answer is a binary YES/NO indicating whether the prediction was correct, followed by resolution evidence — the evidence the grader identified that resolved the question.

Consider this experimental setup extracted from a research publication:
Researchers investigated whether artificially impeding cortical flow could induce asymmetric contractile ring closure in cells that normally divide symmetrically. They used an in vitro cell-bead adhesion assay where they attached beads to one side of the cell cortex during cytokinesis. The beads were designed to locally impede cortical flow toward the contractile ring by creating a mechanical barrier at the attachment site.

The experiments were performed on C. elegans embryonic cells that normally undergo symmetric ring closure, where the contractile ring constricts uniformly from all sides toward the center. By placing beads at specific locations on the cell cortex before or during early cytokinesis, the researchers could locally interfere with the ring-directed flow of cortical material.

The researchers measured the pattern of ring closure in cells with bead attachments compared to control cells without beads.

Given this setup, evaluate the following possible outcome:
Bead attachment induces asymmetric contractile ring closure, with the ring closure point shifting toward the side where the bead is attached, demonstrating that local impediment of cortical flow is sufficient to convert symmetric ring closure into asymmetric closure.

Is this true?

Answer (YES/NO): YES